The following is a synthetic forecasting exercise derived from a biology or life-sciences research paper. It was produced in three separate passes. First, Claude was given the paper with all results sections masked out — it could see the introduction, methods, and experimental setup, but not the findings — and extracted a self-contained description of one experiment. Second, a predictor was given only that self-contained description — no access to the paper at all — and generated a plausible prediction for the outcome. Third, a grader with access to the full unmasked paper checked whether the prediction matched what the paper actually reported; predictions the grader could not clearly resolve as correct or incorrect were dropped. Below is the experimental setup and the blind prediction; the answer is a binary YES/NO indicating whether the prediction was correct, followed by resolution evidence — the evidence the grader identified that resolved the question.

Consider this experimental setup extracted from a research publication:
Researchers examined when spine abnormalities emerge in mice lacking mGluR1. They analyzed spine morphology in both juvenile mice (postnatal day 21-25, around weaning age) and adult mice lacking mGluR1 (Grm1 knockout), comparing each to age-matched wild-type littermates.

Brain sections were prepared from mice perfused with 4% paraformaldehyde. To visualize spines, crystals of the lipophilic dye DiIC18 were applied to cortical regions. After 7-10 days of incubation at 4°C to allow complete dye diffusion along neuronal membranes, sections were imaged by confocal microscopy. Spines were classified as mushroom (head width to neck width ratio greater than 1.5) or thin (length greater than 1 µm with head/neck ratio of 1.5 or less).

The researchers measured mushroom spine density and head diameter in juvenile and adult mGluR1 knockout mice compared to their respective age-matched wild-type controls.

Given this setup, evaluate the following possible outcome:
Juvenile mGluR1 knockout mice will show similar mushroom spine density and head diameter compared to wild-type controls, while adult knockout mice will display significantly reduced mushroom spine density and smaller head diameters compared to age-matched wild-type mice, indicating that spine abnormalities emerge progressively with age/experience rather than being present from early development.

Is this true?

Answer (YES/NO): NO